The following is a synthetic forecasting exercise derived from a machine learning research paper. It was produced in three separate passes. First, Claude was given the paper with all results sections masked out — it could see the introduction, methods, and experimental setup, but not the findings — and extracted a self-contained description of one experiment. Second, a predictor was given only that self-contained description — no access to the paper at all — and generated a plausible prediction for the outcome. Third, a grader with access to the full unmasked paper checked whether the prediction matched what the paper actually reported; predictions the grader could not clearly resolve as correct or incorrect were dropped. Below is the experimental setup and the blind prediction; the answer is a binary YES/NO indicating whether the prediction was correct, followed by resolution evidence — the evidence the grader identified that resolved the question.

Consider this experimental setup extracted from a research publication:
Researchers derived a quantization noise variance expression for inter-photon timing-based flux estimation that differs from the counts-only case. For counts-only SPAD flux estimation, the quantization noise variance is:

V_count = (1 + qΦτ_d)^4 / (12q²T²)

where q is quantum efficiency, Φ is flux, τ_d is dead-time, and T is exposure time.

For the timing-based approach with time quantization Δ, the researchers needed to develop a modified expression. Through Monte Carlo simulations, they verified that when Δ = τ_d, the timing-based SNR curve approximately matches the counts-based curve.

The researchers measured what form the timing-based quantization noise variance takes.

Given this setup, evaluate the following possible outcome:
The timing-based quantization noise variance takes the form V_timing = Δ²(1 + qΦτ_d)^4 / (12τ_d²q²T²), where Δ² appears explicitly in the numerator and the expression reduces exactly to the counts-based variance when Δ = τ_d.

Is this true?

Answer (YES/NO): NO